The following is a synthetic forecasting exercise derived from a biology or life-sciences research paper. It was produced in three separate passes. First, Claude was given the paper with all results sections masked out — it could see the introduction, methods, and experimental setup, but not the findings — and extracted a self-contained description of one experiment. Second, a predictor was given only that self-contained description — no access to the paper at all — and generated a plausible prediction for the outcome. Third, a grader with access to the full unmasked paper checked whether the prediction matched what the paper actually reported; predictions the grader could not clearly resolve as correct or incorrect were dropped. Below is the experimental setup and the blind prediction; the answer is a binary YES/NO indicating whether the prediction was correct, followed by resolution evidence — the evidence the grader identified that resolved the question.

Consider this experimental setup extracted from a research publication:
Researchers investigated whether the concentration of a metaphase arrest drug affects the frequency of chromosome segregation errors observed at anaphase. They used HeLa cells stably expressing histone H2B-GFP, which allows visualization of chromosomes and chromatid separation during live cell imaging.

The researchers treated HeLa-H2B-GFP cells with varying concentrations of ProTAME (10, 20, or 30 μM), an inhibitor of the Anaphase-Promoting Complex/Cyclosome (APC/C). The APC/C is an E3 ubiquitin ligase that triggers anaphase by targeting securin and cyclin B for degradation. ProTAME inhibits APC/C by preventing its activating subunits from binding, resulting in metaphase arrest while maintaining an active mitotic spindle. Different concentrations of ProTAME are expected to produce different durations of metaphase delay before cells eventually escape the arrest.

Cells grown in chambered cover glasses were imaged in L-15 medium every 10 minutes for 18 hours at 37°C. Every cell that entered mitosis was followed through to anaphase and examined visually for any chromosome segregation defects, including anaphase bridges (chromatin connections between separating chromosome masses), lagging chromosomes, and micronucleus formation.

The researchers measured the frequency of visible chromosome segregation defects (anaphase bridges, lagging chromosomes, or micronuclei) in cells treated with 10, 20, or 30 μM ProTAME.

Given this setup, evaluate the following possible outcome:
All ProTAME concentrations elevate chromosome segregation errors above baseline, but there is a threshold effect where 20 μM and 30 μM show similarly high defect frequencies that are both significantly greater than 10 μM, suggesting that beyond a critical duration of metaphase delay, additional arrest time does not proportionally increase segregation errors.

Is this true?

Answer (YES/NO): NO